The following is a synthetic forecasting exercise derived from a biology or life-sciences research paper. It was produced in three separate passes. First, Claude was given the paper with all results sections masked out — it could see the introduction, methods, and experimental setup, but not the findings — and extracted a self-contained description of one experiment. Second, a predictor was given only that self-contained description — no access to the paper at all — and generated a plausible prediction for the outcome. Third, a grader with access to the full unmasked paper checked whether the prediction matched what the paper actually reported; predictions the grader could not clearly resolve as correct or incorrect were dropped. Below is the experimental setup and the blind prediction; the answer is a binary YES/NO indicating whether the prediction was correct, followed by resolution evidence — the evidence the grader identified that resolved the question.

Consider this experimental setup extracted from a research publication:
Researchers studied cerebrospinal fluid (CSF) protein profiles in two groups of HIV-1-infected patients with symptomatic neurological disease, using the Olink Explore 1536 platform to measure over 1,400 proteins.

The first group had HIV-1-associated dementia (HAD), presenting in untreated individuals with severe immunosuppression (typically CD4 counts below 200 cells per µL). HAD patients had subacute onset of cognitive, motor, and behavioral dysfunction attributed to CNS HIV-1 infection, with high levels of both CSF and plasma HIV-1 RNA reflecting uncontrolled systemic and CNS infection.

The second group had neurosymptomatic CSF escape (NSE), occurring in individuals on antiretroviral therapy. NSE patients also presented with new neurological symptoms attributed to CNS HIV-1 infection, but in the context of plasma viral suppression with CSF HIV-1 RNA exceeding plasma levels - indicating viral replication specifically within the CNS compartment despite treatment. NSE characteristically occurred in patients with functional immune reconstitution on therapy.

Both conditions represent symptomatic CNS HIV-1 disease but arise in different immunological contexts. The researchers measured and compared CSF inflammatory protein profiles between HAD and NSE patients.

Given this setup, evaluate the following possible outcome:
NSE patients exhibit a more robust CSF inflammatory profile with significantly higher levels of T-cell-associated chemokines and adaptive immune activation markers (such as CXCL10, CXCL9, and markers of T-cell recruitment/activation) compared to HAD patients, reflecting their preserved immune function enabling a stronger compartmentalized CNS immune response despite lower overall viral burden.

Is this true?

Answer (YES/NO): NO